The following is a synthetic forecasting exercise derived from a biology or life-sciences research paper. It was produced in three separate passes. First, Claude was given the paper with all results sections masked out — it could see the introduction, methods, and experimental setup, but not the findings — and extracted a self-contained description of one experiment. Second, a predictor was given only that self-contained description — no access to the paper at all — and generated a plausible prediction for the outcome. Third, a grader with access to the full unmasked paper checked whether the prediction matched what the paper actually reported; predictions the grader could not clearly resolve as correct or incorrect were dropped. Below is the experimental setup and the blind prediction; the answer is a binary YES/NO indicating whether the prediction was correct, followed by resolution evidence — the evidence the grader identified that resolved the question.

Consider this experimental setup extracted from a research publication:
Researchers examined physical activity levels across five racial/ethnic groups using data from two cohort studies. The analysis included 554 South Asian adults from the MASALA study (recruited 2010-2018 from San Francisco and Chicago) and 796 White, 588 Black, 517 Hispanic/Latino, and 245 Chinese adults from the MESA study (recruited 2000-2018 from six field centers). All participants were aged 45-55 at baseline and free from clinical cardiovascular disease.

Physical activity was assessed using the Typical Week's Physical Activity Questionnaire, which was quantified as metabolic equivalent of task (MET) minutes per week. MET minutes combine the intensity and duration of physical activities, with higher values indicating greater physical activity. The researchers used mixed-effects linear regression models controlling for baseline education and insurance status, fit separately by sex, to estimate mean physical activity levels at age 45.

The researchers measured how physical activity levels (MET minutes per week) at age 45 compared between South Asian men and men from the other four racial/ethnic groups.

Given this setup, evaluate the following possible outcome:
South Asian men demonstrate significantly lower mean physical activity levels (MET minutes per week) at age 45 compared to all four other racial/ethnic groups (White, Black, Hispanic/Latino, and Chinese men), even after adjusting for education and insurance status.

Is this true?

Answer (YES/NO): NO